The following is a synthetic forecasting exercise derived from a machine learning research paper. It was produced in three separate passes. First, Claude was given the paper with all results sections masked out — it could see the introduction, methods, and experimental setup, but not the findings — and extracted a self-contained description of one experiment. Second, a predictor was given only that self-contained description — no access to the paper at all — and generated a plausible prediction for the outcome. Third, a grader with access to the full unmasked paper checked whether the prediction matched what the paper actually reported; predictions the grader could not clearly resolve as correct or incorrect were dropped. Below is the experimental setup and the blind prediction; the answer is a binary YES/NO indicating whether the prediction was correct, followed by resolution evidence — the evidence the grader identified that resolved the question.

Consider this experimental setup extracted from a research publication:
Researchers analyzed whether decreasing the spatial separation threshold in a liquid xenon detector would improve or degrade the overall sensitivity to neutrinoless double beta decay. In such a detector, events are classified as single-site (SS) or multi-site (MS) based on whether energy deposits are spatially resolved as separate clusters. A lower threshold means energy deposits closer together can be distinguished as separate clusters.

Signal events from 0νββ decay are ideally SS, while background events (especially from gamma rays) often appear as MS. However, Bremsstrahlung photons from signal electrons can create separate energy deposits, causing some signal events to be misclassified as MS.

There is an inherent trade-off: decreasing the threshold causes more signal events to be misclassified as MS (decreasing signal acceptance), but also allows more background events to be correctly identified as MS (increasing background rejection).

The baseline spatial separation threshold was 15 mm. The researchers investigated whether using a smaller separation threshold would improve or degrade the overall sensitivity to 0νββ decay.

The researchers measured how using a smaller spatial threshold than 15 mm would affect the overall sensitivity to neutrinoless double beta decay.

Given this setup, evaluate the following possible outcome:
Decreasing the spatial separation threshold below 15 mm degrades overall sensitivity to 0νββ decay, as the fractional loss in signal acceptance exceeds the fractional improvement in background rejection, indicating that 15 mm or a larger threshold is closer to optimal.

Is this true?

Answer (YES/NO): NO